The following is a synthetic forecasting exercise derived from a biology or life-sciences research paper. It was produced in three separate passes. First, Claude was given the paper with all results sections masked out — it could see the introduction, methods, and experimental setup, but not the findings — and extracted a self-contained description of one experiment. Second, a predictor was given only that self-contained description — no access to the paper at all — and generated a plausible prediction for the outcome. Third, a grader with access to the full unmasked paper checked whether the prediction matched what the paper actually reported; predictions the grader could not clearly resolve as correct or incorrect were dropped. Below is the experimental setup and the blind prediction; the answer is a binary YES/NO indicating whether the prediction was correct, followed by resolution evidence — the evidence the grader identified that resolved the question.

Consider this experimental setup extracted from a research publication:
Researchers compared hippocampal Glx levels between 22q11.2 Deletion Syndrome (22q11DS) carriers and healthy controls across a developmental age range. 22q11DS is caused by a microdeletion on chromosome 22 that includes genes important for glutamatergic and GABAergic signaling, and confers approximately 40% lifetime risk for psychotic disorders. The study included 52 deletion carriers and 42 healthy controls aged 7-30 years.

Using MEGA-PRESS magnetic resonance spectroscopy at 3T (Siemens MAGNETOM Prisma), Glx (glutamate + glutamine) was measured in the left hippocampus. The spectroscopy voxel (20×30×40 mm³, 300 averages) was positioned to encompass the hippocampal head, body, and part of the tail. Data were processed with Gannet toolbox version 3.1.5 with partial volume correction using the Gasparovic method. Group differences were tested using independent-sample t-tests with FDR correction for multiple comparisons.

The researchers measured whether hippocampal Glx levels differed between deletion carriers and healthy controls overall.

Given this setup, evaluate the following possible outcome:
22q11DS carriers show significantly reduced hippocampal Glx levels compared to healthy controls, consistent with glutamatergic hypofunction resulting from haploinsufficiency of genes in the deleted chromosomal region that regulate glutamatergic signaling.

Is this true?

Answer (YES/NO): NO